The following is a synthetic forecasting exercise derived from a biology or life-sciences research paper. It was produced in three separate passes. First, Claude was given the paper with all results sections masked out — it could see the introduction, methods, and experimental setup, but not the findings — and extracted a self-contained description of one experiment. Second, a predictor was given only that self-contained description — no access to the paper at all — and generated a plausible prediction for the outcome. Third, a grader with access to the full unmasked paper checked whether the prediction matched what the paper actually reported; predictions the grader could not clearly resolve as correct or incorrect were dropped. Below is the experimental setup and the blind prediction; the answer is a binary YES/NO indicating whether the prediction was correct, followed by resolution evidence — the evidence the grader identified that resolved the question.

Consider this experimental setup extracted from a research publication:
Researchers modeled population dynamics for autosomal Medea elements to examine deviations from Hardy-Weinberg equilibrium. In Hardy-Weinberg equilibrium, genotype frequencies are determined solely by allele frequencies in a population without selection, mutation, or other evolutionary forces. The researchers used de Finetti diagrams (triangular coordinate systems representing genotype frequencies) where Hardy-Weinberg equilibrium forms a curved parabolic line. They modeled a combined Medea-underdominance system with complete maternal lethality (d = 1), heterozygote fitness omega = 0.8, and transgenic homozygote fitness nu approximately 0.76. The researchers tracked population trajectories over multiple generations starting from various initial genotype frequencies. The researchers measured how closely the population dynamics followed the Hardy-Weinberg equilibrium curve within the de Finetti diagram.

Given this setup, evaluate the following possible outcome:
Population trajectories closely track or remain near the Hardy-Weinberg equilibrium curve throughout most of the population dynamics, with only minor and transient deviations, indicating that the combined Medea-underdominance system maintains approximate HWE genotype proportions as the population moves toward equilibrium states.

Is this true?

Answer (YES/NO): NO